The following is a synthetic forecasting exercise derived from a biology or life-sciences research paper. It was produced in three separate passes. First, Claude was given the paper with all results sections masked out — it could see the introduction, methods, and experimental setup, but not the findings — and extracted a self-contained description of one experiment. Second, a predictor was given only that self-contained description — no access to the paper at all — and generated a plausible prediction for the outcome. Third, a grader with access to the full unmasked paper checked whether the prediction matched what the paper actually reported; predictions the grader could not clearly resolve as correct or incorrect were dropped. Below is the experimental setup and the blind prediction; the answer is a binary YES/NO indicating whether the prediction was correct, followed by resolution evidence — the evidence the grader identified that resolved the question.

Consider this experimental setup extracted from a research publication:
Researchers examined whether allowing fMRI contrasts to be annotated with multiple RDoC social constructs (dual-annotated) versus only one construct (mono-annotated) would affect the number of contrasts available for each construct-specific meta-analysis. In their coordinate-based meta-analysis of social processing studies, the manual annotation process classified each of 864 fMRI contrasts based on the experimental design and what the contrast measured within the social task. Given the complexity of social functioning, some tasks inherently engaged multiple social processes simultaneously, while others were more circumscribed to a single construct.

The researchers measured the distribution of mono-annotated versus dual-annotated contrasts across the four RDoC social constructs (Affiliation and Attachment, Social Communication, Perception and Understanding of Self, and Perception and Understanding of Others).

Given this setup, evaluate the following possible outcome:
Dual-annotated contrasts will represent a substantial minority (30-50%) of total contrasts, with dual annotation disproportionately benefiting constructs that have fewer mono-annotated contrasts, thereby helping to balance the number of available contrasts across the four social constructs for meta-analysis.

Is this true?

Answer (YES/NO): NO